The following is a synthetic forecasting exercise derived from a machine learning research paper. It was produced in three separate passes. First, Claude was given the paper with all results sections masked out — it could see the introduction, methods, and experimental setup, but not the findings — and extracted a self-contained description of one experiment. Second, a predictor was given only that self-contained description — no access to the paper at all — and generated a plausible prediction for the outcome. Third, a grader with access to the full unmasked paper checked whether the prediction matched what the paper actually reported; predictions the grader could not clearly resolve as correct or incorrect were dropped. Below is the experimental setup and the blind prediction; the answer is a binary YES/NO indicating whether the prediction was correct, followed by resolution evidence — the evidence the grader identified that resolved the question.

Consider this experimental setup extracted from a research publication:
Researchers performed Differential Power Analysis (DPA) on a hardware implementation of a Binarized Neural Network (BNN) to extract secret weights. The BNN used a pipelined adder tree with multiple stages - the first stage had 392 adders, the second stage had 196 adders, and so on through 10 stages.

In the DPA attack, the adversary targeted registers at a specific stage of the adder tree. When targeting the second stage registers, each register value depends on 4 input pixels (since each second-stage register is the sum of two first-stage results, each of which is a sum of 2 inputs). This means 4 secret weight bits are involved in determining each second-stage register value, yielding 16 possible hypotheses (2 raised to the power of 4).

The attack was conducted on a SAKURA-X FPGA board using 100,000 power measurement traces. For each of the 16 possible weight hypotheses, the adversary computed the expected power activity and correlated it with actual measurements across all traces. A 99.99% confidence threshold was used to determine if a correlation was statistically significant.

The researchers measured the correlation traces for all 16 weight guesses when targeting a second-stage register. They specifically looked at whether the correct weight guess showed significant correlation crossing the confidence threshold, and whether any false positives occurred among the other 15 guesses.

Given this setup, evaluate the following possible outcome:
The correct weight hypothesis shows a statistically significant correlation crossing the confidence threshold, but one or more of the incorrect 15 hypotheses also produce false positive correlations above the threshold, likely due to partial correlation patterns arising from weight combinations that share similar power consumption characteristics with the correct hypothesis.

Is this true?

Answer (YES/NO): YES